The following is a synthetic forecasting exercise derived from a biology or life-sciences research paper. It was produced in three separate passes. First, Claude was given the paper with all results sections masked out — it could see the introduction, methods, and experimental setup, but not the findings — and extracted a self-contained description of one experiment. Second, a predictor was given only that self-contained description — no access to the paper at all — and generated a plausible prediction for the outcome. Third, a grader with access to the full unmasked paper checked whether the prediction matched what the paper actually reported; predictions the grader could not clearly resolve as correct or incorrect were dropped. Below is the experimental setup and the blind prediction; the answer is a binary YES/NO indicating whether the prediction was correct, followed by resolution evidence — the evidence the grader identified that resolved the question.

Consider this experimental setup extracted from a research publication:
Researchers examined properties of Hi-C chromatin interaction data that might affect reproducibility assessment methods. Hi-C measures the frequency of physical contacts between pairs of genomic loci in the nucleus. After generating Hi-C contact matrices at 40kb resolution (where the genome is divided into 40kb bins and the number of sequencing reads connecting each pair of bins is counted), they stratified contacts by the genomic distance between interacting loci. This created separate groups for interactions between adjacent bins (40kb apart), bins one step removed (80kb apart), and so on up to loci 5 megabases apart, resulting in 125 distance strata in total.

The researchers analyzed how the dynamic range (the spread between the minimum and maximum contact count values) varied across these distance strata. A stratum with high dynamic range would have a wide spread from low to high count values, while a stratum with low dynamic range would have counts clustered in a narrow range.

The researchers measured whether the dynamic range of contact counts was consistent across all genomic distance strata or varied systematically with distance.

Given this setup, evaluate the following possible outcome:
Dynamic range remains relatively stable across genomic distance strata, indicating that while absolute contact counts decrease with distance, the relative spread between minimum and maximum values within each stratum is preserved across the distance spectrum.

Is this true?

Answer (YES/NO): NO